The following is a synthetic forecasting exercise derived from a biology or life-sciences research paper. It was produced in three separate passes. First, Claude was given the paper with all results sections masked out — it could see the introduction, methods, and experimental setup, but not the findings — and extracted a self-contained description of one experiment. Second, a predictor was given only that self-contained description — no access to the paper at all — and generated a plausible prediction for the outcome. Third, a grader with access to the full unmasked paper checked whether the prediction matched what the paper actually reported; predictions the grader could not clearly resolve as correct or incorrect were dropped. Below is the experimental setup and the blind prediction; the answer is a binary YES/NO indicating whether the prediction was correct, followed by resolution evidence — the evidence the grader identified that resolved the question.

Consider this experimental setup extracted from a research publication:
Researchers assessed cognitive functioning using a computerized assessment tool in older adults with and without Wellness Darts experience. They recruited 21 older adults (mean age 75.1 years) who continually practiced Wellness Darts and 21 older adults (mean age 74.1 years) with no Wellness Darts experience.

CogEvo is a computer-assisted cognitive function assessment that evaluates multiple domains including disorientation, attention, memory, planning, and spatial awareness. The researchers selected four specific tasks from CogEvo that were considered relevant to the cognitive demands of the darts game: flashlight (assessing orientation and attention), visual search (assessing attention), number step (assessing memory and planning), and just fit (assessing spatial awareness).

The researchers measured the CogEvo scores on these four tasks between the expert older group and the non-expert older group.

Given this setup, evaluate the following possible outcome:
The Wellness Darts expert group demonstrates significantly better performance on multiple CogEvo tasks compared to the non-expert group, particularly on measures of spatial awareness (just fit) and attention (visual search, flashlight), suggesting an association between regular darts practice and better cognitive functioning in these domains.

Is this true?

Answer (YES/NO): NO